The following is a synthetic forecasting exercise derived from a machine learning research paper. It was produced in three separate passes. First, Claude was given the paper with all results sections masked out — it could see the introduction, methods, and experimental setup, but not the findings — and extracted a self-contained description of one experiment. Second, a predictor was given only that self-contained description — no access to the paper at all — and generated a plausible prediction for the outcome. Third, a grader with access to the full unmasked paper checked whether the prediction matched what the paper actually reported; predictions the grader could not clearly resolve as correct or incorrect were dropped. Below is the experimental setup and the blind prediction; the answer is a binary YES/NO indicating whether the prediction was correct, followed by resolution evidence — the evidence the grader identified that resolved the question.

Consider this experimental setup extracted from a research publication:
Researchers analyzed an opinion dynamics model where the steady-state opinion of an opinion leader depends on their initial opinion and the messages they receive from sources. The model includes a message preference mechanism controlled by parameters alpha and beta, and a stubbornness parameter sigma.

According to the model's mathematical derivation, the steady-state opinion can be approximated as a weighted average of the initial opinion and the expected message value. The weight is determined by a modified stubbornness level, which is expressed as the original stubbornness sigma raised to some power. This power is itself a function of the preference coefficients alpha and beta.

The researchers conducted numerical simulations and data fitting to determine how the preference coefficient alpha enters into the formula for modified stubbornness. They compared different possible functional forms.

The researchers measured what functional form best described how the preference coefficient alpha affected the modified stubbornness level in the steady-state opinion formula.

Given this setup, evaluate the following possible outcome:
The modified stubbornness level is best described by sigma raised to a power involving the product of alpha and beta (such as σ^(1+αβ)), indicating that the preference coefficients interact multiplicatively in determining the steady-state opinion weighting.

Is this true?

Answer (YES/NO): NO